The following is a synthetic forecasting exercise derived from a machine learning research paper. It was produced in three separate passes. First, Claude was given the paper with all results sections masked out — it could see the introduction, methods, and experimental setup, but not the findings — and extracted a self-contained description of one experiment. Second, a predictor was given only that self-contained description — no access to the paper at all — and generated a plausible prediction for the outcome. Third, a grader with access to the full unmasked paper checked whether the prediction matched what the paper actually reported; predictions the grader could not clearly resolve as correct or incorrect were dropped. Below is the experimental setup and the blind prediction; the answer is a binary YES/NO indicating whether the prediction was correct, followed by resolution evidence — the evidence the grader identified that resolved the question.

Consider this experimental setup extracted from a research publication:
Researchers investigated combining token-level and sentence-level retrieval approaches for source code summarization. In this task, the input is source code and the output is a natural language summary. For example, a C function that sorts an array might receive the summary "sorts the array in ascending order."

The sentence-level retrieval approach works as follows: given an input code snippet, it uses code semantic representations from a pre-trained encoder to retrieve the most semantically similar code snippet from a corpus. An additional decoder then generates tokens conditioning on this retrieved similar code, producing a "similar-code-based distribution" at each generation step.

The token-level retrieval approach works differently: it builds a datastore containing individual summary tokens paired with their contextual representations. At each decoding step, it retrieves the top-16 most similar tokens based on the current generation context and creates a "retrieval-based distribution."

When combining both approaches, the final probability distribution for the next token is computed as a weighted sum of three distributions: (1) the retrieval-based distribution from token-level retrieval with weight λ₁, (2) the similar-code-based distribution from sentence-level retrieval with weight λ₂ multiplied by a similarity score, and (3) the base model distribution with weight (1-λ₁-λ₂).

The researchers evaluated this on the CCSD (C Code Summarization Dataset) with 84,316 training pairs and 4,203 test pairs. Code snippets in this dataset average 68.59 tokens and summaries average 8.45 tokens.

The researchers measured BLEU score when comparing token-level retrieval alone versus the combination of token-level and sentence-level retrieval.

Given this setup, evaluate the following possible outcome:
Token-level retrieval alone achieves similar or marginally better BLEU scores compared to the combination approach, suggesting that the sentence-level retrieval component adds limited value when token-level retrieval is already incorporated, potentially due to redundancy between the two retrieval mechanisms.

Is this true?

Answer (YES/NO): NO